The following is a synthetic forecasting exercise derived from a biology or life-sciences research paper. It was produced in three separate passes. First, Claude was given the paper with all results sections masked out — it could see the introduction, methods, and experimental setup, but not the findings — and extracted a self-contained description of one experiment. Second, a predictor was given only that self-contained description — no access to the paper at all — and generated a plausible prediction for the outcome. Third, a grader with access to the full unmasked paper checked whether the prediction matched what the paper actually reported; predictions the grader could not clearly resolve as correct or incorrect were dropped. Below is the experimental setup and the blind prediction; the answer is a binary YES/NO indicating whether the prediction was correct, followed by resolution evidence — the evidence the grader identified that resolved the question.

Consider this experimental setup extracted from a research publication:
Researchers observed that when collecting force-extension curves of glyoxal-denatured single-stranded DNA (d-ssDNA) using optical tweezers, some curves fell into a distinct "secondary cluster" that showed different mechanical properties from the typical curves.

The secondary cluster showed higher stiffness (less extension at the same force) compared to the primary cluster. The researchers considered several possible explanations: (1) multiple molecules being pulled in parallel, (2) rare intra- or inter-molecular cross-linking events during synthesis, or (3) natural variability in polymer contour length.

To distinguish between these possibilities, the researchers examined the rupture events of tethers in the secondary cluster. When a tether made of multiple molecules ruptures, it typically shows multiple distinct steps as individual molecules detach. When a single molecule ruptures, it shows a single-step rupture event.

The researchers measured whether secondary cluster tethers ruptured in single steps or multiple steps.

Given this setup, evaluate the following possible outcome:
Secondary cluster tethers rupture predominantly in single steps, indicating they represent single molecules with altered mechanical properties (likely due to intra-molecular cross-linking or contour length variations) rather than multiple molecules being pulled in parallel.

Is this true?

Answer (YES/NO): NO